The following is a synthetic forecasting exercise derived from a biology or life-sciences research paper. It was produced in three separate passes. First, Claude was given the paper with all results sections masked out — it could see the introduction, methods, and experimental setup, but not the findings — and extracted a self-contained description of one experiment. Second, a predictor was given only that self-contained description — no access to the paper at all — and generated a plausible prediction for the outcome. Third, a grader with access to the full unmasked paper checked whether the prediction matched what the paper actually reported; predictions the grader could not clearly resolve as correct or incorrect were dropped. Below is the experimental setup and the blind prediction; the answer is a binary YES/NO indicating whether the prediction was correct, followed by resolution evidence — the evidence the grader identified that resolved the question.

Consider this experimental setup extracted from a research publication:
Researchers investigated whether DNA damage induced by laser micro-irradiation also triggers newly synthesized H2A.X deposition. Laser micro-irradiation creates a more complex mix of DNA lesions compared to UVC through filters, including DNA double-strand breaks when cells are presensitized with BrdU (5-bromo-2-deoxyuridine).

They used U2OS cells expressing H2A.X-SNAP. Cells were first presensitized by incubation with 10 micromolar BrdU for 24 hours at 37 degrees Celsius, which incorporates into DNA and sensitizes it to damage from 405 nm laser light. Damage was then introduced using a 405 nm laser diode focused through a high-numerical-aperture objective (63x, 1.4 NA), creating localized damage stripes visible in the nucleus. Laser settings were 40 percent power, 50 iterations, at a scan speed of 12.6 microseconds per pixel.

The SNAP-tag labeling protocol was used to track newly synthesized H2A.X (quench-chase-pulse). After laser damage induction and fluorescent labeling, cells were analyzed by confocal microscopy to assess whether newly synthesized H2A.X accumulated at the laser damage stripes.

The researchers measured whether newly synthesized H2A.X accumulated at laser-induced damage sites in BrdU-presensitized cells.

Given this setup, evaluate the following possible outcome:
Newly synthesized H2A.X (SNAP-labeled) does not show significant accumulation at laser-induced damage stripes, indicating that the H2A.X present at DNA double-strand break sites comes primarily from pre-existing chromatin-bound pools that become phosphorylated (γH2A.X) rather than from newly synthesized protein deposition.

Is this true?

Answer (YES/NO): NO